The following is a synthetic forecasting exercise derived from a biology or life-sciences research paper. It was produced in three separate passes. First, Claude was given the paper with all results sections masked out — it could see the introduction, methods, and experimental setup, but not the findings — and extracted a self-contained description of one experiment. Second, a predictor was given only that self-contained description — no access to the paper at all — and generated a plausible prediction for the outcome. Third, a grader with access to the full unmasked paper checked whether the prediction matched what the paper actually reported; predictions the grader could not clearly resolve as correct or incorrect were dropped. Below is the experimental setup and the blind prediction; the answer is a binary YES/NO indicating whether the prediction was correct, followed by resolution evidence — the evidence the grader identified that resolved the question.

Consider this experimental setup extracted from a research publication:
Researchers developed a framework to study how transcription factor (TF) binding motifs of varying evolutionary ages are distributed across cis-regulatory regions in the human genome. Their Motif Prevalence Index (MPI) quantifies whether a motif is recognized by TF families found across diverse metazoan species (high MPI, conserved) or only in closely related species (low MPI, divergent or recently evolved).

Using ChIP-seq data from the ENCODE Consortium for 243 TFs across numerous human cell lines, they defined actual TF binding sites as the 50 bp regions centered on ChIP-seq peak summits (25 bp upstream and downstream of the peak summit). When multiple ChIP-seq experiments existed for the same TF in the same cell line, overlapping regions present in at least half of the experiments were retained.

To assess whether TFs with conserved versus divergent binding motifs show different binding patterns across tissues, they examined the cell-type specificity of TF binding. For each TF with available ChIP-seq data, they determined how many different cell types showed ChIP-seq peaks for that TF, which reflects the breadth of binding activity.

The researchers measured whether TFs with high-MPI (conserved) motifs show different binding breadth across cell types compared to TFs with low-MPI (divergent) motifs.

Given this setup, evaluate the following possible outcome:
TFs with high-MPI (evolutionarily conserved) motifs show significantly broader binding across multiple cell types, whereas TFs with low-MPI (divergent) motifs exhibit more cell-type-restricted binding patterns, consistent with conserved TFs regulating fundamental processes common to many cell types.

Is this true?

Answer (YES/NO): NO